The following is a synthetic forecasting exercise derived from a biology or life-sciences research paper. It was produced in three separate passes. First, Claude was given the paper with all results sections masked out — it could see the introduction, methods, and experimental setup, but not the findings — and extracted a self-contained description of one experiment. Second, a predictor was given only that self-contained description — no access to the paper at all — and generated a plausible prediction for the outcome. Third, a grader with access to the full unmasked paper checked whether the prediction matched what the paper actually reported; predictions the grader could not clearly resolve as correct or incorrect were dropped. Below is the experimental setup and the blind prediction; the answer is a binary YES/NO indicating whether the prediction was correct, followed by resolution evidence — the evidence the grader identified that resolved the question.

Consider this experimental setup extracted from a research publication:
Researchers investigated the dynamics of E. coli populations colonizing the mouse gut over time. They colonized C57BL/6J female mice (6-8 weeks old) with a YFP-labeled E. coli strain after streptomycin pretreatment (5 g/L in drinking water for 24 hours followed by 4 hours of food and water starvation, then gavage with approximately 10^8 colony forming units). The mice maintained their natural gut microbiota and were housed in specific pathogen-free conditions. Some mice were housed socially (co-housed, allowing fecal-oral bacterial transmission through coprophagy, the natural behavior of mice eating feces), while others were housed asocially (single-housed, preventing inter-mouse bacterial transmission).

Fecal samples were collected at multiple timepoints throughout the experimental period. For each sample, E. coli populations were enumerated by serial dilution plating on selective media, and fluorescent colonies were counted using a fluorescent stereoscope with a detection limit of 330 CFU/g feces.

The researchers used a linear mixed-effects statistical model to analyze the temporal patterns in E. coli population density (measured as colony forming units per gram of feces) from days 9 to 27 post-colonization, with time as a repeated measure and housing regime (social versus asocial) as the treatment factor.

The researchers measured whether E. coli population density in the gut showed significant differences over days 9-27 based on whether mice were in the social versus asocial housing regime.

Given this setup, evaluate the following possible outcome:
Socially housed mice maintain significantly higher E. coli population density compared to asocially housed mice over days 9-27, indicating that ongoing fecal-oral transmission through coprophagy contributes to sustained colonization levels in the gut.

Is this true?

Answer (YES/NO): NO